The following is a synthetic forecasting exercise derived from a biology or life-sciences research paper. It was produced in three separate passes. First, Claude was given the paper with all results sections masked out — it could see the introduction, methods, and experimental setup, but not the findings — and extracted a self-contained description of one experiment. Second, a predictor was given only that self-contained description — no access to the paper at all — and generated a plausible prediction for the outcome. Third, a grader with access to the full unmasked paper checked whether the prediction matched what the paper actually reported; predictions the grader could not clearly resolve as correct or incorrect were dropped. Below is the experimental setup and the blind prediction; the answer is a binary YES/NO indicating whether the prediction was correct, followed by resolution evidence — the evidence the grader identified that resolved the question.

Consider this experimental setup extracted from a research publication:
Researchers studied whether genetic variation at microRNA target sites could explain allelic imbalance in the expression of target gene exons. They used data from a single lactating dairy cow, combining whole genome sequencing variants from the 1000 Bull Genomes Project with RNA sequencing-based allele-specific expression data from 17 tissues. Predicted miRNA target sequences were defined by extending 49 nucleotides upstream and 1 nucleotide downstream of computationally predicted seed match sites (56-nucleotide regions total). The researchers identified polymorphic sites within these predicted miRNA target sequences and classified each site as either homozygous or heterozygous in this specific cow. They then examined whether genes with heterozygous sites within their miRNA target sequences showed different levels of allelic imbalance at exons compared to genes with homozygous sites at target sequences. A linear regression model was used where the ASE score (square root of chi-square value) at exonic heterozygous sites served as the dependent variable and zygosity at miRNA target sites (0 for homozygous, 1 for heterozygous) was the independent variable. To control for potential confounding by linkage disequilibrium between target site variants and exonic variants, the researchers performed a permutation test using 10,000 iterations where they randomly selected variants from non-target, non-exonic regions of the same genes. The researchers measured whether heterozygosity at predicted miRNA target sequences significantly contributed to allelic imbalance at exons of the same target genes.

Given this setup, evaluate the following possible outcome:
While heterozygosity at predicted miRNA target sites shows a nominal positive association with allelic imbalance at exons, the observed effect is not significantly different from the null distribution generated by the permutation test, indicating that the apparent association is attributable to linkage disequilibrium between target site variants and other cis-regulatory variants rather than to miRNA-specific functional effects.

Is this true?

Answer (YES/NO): YES